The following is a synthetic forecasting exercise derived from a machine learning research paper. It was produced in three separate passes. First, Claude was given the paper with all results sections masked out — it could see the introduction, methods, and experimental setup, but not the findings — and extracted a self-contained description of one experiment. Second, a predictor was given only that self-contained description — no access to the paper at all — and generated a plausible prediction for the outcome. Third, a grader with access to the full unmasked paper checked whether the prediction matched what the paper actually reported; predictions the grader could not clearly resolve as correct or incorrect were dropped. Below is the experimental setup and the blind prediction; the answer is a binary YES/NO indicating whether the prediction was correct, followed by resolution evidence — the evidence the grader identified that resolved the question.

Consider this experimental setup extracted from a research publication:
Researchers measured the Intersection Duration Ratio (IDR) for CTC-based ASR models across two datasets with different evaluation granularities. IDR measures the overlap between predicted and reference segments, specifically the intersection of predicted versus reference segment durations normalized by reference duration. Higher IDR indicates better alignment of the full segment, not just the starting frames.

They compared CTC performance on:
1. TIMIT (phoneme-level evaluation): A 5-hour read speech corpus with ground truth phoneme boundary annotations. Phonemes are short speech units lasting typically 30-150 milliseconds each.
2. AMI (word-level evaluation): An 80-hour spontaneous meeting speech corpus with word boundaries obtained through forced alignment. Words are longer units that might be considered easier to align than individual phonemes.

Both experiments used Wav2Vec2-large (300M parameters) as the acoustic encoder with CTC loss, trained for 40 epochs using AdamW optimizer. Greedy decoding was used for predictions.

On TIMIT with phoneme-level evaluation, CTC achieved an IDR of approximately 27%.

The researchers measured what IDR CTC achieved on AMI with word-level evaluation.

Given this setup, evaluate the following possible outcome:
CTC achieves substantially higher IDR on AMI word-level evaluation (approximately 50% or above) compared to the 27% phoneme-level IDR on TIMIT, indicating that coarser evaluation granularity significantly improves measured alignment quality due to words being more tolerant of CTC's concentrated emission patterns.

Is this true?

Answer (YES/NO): NO